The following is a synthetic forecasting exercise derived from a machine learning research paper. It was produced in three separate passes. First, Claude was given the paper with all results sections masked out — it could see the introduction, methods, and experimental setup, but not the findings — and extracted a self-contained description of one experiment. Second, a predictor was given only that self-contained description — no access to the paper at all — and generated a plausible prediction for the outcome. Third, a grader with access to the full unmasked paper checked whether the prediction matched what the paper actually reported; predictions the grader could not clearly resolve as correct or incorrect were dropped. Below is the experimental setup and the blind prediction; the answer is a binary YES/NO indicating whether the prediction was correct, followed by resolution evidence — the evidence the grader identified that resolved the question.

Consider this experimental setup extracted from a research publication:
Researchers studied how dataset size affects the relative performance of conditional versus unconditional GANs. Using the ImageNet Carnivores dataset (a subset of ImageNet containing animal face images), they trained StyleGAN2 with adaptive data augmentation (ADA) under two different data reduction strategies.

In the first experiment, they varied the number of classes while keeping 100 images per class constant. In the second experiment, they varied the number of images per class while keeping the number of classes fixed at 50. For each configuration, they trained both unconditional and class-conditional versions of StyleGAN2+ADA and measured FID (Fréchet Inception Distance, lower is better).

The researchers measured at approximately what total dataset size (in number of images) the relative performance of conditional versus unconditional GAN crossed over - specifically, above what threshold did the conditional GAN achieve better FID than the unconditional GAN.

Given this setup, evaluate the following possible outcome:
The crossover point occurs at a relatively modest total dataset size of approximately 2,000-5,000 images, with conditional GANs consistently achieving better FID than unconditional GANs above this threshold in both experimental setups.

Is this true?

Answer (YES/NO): NO